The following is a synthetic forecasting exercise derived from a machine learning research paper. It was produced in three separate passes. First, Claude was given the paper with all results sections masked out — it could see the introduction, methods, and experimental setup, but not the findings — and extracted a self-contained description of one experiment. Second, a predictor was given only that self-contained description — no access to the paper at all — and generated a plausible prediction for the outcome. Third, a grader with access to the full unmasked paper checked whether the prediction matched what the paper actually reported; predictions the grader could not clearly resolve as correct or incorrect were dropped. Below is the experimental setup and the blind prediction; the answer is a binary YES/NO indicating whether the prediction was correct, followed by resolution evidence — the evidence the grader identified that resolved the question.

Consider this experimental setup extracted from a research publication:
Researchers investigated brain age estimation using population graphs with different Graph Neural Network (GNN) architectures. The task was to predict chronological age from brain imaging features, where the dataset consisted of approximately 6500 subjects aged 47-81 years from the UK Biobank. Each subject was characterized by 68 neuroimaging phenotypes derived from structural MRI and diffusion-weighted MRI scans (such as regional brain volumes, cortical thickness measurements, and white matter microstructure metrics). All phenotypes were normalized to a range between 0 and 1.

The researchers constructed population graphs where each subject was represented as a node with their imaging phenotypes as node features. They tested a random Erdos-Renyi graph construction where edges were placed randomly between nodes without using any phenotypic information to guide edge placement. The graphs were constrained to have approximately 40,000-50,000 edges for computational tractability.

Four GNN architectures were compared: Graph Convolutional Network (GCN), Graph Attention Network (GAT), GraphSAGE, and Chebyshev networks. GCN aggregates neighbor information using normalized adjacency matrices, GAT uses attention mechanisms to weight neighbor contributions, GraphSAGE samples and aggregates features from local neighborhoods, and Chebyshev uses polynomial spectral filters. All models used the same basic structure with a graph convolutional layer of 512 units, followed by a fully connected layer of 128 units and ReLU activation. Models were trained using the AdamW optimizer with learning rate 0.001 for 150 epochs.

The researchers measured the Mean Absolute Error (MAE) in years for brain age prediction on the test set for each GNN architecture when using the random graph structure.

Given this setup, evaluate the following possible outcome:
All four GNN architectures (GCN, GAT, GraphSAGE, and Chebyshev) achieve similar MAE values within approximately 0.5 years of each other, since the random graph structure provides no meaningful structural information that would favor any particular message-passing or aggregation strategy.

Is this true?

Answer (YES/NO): NO